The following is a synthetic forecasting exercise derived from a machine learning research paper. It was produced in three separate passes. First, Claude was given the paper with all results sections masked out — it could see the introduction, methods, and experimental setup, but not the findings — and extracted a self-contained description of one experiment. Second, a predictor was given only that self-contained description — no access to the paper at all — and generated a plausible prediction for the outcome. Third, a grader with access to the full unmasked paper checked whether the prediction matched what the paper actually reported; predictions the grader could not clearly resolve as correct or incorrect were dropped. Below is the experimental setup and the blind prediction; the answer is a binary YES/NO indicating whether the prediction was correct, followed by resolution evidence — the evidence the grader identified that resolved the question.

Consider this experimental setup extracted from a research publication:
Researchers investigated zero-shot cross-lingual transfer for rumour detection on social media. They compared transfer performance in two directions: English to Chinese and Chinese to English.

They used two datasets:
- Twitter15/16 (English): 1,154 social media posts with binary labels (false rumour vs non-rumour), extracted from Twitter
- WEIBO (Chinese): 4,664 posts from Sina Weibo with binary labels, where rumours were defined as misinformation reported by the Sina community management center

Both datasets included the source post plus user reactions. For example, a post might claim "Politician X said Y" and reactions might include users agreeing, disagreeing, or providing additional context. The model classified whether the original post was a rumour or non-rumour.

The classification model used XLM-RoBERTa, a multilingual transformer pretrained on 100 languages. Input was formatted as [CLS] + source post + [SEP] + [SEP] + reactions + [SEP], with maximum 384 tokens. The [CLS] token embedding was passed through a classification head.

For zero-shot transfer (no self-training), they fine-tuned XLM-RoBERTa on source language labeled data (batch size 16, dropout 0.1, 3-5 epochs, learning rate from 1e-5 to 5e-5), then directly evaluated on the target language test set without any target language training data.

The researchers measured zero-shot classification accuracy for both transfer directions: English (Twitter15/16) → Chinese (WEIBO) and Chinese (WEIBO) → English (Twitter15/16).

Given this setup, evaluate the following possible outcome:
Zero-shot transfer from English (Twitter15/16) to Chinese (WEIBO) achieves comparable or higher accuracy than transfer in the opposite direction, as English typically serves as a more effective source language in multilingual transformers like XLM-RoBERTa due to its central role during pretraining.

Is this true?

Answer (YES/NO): NO